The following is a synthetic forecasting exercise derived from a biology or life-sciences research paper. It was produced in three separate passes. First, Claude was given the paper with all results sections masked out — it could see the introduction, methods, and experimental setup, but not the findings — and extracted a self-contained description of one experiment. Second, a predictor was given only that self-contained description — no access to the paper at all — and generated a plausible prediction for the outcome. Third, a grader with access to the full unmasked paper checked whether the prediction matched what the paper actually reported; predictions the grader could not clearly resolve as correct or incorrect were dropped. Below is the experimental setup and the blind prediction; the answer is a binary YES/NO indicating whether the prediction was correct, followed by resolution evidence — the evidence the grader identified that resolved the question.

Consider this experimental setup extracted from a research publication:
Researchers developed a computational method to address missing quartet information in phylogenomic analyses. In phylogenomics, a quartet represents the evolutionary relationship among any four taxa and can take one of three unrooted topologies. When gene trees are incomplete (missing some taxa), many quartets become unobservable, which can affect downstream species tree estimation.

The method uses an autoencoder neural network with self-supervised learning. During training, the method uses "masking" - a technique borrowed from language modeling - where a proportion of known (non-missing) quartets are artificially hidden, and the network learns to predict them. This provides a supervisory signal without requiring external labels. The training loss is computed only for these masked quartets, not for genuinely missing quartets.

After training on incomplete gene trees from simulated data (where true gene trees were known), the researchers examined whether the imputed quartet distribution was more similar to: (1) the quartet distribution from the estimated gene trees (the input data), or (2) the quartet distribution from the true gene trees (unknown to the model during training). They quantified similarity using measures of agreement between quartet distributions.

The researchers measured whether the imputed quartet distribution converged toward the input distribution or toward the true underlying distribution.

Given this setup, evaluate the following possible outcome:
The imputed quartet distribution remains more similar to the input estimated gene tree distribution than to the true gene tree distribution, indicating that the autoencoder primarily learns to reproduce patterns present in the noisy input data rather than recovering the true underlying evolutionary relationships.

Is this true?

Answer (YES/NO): NO